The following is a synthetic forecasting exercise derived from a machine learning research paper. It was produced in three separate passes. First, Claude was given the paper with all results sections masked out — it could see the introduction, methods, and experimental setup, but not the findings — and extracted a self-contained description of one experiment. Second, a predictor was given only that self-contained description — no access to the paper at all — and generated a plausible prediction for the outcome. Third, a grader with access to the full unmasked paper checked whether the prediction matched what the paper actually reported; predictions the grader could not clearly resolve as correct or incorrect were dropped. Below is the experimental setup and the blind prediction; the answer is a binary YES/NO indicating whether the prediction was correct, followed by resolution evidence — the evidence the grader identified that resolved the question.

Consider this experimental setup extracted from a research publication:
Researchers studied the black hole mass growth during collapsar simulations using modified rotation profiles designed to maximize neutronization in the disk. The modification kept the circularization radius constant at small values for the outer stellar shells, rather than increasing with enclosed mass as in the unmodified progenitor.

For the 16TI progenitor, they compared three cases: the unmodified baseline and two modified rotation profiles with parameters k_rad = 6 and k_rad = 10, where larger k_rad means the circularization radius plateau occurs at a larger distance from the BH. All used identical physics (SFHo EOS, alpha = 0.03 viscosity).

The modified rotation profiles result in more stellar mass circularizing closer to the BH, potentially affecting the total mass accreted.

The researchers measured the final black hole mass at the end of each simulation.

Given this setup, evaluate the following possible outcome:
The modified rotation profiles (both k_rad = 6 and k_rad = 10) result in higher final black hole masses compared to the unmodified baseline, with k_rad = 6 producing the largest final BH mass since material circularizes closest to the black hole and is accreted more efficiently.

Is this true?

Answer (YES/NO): YES